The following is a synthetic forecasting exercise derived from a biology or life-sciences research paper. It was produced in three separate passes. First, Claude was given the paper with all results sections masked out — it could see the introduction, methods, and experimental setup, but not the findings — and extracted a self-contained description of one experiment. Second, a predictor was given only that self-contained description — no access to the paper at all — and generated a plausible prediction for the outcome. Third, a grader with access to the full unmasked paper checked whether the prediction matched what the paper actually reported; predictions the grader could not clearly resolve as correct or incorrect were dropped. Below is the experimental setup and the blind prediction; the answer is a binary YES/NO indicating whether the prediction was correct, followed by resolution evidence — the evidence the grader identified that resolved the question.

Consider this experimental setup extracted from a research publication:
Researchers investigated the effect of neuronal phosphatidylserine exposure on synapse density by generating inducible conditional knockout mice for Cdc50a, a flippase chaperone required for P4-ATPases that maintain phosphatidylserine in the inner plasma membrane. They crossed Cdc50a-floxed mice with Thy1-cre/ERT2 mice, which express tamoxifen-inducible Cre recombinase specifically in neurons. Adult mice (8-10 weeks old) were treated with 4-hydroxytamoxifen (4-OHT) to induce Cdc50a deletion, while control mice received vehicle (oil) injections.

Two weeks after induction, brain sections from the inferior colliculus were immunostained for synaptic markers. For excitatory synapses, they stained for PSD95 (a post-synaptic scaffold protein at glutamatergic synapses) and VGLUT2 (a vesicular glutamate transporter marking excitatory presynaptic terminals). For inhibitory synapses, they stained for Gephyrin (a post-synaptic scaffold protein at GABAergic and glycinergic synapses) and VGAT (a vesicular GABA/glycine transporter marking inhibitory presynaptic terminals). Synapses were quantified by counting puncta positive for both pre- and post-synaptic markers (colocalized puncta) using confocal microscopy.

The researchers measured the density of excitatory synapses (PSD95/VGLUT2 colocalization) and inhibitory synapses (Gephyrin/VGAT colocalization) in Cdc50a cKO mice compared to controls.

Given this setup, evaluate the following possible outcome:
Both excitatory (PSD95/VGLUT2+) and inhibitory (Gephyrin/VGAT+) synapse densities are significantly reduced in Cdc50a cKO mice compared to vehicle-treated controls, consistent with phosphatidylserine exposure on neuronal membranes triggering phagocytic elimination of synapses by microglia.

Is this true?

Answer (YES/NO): NO